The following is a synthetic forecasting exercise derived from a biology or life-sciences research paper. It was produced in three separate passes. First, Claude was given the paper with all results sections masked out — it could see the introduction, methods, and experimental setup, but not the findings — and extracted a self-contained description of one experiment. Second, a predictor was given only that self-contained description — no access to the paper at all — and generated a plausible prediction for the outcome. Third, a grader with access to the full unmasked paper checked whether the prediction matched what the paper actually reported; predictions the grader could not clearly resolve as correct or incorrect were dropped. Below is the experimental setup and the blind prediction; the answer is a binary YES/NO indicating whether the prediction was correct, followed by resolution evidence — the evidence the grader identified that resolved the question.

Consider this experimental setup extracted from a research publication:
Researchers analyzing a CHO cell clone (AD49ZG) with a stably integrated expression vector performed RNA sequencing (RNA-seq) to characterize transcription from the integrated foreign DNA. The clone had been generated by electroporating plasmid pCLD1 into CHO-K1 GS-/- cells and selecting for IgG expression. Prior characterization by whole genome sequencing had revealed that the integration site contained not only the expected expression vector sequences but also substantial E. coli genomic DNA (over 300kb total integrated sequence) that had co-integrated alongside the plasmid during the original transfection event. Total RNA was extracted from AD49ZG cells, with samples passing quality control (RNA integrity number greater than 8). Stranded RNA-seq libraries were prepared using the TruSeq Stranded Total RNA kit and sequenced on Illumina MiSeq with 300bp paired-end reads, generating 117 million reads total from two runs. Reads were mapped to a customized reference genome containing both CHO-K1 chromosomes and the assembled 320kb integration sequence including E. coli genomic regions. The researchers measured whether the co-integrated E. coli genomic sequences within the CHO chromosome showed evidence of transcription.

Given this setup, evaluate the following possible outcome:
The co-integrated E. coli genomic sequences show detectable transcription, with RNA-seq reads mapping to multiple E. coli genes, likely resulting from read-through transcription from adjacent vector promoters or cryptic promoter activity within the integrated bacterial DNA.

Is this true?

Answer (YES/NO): YES